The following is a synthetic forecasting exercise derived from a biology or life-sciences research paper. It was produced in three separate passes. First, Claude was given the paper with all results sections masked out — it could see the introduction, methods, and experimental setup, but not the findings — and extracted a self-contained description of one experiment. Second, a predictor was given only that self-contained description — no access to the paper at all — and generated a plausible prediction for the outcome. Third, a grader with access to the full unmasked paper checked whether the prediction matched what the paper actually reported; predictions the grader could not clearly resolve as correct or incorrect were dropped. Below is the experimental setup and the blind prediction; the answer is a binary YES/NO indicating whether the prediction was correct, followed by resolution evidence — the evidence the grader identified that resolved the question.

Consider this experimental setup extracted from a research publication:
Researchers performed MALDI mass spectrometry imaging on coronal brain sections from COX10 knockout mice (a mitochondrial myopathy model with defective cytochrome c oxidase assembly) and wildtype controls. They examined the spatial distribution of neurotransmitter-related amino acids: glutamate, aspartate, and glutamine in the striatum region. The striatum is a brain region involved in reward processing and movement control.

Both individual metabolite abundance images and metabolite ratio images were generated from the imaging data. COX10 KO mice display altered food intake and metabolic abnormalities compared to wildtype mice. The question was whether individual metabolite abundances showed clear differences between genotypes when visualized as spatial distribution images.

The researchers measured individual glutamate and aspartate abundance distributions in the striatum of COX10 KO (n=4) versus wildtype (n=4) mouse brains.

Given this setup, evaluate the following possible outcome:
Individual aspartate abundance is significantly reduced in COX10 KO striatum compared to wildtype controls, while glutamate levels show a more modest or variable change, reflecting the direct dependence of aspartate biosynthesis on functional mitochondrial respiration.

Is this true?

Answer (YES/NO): NO